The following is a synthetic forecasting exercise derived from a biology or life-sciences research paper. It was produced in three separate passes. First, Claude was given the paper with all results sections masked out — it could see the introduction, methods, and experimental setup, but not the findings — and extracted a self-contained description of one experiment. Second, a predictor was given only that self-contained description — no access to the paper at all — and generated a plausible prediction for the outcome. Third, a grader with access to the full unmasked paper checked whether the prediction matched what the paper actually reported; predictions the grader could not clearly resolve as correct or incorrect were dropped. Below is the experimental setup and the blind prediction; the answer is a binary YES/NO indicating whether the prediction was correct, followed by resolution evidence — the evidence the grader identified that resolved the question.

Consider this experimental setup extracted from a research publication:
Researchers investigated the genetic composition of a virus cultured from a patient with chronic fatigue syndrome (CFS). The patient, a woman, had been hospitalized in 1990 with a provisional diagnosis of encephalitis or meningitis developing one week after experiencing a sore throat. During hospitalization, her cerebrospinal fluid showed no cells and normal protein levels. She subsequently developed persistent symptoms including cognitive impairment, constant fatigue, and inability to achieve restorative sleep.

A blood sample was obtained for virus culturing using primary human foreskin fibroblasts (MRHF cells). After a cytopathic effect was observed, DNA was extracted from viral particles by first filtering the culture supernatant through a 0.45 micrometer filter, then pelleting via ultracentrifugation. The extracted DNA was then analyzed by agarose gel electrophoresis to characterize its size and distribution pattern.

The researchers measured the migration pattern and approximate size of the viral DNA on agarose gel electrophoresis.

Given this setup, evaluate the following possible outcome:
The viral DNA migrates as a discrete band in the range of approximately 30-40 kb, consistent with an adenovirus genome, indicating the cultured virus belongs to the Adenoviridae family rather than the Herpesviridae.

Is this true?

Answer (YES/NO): NO